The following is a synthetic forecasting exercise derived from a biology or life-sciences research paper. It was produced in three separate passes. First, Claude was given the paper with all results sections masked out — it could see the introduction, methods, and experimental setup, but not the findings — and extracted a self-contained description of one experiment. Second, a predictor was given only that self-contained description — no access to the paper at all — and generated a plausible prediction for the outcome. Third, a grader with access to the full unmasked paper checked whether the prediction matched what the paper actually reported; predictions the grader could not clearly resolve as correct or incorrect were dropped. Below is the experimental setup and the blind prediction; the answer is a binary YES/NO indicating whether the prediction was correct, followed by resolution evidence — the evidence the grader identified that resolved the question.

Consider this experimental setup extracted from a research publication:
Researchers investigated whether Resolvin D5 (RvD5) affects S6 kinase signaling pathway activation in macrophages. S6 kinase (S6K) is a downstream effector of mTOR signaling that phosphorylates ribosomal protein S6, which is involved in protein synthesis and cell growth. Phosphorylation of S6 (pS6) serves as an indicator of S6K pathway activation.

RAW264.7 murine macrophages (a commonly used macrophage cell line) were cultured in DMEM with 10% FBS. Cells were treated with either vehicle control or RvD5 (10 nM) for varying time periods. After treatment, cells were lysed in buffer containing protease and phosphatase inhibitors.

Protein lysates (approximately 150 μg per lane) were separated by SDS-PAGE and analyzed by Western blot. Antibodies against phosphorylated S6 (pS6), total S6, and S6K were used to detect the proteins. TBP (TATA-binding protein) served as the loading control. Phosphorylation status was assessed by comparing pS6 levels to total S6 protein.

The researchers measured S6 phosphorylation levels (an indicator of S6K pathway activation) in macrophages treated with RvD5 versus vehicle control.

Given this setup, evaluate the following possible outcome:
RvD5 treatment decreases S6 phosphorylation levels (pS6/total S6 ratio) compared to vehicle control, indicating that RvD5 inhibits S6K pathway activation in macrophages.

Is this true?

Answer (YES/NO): NO